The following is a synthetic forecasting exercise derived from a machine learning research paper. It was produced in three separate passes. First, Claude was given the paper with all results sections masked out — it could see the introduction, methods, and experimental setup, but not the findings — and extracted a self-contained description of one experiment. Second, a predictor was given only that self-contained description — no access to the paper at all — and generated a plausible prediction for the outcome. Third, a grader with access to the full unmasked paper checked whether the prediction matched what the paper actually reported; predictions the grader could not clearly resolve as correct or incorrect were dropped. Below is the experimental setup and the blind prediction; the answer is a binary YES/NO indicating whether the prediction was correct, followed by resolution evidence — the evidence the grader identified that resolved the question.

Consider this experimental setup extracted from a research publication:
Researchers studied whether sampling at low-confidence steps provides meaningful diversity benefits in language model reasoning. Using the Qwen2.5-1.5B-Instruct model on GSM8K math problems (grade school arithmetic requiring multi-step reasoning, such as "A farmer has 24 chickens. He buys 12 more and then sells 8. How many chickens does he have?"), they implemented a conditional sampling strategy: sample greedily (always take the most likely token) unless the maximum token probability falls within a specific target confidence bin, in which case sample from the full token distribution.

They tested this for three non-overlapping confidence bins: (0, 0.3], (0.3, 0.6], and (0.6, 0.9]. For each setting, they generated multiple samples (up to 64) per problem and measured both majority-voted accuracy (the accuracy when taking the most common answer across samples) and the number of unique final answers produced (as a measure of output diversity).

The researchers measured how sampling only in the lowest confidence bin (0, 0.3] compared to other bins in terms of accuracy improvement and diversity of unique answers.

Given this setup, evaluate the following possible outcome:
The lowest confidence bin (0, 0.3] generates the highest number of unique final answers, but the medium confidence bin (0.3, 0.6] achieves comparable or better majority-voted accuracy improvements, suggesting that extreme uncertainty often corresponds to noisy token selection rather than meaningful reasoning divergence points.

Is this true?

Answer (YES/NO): NO